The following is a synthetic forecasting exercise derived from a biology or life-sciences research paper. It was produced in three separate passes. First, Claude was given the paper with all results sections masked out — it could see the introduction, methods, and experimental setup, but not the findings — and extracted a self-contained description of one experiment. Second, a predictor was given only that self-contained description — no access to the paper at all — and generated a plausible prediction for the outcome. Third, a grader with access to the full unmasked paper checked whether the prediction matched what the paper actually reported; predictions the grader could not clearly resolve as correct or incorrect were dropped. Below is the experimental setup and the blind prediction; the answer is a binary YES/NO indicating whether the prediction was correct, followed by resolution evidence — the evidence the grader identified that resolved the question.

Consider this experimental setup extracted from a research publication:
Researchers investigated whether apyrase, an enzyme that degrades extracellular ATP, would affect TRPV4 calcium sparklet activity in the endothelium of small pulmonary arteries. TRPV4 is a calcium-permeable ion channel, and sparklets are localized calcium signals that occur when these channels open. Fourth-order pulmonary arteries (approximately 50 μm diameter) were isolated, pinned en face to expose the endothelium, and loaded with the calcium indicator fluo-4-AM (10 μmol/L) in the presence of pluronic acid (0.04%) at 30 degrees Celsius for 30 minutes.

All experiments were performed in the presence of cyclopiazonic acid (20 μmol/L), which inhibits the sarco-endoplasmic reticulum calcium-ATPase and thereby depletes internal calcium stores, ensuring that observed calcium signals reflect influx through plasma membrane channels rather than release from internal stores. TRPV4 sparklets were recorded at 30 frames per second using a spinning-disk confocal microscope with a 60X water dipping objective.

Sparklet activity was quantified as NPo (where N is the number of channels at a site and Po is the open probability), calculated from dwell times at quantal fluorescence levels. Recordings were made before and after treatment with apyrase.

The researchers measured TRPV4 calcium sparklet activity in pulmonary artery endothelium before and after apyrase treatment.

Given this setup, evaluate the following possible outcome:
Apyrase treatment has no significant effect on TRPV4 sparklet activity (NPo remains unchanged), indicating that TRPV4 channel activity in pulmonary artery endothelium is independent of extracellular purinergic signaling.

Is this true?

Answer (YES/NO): NO